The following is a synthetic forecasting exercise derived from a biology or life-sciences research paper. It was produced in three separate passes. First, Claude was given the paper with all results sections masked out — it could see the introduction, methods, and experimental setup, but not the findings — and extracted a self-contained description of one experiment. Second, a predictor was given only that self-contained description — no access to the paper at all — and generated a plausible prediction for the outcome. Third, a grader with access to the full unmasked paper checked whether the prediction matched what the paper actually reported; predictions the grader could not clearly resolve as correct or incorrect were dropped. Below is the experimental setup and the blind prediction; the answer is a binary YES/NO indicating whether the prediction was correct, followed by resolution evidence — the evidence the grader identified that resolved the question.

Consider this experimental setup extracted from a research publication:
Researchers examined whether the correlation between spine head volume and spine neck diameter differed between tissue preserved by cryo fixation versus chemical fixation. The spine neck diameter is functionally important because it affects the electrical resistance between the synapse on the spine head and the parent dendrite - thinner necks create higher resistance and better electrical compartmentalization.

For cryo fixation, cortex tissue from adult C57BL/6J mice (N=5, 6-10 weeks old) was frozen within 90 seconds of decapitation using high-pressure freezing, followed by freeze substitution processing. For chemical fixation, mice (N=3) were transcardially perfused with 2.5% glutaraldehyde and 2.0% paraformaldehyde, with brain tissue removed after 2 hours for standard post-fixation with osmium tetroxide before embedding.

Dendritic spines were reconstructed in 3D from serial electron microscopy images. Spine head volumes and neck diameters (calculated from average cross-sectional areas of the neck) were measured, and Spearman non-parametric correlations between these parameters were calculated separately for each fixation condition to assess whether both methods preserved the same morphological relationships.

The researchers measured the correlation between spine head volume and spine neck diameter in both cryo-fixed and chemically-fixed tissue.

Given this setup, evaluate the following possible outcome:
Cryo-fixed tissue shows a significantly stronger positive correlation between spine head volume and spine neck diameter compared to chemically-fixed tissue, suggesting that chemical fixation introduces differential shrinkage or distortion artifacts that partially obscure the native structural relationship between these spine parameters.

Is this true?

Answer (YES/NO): NO